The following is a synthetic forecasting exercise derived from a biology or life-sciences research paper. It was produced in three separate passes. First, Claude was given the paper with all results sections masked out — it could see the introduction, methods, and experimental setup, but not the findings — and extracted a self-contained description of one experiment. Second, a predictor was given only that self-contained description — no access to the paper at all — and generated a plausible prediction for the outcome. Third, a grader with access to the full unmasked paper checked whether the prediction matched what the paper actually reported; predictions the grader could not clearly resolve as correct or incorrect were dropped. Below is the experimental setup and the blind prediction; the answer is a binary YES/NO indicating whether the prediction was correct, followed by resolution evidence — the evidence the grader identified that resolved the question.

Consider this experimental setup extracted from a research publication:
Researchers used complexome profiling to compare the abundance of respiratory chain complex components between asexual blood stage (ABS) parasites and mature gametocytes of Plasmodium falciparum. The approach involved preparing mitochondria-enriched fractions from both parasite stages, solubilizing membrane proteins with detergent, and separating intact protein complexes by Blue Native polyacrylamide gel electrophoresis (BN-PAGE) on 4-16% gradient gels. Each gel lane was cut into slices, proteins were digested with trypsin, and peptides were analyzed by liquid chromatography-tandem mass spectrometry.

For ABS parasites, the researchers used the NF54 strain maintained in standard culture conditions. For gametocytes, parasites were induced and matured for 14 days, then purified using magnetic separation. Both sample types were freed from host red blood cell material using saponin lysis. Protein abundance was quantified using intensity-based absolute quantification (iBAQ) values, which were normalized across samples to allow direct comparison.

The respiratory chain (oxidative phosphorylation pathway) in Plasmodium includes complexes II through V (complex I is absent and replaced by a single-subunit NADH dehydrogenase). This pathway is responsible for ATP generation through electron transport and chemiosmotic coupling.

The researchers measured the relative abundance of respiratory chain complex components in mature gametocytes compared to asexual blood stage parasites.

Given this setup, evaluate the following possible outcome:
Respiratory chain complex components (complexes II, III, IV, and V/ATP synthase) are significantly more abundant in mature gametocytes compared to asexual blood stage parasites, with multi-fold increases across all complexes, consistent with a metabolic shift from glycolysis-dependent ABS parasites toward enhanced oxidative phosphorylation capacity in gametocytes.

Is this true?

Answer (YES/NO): YES